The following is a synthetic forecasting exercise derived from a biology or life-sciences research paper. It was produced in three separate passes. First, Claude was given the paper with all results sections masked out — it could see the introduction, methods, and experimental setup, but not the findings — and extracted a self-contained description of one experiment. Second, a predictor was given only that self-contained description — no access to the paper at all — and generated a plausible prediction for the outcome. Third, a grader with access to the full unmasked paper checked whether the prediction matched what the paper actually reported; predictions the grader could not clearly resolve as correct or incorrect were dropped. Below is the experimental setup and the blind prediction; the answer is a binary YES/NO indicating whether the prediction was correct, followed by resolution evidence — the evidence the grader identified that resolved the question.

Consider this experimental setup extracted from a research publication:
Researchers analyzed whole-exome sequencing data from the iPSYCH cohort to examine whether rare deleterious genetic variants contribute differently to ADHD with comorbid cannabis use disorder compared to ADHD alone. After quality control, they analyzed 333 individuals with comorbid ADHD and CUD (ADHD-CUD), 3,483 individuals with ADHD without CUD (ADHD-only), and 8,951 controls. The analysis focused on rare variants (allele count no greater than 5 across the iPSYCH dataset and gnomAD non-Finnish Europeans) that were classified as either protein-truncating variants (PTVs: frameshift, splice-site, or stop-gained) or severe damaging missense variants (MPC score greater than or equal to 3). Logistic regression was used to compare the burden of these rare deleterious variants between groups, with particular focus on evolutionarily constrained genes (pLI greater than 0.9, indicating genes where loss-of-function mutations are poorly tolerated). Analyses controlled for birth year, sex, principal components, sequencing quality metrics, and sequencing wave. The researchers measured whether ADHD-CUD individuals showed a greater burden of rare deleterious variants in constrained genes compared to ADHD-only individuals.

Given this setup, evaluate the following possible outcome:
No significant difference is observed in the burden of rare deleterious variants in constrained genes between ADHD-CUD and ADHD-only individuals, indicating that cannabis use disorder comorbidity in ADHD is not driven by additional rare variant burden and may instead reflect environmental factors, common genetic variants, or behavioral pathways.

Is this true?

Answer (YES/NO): NO